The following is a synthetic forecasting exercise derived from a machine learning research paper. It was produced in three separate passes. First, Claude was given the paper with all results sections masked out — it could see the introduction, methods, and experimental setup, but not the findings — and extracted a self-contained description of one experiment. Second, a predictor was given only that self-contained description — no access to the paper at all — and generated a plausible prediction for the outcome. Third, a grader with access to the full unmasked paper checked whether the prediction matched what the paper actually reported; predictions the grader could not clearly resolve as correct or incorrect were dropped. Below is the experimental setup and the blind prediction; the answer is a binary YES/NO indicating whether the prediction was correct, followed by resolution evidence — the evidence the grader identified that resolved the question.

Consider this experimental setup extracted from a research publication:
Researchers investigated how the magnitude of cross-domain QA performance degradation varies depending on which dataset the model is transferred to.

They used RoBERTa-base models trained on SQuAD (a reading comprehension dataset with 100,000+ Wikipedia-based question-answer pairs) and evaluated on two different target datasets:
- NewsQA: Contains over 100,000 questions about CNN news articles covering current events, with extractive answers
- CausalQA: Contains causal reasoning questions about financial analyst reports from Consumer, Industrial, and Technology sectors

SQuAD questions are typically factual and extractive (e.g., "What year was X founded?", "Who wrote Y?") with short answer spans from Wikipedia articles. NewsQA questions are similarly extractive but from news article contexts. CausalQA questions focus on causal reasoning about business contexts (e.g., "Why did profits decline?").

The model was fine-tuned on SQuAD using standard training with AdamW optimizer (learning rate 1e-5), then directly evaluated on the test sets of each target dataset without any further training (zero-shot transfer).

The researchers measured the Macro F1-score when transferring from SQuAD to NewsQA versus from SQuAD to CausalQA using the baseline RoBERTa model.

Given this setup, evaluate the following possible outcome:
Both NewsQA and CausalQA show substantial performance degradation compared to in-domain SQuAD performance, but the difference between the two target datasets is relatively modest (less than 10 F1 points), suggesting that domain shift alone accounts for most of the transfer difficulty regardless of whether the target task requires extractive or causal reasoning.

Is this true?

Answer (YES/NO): NO